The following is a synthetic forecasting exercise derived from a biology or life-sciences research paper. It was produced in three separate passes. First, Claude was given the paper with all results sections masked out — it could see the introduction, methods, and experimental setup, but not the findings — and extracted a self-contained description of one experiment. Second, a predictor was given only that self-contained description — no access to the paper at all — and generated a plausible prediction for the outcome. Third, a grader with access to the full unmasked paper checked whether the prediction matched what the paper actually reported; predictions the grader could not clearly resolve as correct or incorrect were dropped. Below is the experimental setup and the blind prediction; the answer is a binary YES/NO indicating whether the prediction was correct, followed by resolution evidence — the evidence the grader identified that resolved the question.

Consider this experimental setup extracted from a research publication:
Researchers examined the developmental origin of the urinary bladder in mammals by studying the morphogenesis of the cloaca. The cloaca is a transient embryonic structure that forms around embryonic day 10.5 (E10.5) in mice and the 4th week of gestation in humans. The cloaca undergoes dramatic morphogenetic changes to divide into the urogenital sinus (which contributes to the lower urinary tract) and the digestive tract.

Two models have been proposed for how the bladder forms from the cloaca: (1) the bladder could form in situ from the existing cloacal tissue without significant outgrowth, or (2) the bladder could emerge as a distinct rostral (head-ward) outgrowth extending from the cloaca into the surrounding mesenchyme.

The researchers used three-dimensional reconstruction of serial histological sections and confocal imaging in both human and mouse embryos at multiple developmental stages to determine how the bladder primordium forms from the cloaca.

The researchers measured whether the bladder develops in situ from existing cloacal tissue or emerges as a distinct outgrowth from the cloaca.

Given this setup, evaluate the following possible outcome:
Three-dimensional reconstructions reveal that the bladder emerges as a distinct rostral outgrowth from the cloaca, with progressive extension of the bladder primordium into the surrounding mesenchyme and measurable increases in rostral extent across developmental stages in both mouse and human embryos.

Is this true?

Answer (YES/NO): YES